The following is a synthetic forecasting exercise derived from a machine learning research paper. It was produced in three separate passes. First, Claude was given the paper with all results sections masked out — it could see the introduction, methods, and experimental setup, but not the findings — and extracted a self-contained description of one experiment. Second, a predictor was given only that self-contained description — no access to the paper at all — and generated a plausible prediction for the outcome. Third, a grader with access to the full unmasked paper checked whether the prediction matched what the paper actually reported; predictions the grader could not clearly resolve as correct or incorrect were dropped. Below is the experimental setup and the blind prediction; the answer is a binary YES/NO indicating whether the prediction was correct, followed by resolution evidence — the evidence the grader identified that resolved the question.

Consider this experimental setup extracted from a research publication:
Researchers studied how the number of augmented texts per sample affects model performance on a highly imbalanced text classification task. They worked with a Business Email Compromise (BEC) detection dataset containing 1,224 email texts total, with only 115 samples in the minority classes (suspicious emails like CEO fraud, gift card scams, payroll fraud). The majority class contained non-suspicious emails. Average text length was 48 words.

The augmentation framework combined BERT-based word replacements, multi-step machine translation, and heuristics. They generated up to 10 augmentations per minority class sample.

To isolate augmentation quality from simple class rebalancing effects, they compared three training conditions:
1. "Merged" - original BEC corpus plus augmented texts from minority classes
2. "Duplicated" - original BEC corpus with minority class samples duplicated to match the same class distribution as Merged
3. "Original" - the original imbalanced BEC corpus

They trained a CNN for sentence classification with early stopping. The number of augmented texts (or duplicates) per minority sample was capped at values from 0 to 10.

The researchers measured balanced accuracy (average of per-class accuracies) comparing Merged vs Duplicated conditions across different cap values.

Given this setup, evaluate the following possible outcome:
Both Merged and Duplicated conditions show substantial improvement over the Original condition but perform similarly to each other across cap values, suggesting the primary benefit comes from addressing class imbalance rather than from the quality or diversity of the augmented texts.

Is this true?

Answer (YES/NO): NO